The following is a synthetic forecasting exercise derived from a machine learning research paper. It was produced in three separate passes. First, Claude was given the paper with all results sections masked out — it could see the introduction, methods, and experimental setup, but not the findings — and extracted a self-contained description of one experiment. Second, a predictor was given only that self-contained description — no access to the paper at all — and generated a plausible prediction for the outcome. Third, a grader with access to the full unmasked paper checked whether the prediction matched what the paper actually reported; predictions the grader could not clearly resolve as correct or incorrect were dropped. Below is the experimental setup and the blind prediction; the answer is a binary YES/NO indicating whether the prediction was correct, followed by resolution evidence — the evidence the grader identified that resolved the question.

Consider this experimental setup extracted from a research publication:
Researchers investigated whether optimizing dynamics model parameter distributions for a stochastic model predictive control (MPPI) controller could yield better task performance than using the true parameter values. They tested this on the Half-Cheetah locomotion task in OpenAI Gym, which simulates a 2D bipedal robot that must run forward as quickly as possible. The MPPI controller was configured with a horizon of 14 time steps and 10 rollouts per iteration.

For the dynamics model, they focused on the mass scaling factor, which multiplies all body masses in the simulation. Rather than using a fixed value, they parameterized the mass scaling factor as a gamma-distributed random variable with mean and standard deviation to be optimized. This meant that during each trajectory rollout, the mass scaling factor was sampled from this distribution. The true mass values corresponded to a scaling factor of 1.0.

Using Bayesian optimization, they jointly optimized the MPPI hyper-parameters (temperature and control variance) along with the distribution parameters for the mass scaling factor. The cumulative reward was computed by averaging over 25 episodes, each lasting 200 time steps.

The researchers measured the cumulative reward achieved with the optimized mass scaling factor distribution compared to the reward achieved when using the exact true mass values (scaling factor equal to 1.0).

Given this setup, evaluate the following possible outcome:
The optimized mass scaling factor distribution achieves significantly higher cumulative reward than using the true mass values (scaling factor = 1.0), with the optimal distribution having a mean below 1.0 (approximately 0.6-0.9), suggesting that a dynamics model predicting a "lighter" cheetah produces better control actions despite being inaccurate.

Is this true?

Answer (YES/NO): NO